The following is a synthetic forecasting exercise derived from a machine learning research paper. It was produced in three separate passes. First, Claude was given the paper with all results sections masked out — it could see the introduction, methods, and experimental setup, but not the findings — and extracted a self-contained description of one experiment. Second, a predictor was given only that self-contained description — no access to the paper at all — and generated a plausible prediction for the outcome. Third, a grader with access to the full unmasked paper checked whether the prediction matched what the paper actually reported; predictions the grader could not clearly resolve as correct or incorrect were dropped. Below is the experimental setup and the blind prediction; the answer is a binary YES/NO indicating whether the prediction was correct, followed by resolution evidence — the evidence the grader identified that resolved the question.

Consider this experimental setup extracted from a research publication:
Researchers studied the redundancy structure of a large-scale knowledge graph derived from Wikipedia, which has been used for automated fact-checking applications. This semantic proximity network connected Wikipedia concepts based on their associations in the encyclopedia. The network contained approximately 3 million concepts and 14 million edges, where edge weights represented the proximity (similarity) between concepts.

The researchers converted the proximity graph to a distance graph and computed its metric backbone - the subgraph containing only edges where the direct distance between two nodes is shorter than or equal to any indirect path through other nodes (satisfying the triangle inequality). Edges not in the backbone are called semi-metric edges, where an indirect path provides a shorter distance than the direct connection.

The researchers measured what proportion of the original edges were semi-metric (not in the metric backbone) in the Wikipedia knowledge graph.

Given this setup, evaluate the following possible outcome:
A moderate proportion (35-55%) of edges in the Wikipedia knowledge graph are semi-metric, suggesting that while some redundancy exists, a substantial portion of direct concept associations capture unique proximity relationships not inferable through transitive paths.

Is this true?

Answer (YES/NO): NO